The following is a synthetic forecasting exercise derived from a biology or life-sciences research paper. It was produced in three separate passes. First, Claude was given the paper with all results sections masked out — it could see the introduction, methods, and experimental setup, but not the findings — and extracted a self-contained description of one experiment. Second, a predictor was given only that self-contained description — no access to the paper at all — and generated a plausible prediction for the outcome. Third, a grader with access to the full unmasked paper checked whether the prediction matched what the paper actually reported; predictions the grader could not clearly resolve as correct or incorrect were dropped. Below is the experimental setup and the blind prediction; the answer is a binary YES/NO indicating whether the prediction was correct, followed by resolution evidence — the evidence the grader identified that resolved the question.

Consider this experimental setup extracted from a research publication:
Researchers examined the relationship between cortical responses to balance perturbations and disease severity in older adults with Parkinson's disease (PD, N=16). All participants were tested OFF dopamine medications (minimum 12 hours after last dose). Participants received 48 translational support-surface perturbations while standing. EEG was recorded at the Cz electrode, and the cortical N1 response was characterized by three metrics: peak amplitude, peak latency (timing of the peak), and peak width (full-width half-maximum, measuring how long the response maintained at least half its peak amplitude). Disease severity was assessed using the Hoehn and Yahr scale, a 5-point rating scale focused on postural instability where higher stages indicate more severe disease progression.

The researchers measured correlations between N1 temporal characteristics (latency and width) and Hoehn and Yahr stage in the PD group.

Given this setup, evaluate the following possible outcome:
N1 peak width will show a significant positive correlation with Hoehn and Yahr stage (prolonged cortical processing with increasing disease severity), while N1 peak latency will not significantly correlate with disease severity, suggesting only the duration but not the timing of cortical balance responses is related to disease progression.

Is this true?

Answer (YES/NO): NO